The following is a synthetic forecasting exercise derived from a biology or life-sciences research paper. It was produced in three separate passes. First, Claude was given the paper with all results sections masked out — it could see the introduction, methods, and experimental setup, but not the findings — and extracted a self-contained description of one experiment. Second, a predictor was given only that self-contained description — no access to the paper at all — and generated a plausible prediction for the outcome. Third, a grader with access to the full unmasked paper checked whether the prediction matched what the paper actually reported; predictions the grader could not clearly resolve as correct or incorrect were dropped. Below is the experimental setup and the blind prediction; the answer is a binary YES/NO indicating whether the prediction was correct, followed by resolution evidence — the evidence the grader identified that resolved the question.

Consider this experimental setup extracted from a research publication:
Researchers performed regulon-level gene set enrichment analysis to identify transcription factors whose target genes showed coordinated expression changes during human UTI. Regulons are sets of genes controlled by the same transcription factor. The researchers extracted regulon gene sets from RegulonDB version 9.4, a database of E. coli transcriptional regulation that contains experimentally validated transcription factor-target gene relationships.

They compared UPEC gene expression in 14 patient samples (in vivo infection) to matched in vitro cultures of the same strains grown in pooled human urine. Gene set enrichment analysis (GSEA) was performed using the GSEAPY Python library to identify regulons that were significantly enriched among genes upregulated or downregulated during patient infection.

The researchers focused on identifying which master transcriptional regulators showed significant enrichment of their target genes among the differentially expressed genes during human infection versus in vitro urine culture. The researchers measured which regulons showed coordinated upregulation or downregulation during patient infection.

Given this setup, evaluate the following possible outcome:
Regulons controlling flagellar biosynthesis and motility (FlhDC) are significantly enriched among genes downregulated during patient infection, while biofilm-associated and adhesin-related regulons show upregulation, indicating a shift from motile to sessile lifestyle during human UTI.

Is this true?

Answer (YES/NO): NO